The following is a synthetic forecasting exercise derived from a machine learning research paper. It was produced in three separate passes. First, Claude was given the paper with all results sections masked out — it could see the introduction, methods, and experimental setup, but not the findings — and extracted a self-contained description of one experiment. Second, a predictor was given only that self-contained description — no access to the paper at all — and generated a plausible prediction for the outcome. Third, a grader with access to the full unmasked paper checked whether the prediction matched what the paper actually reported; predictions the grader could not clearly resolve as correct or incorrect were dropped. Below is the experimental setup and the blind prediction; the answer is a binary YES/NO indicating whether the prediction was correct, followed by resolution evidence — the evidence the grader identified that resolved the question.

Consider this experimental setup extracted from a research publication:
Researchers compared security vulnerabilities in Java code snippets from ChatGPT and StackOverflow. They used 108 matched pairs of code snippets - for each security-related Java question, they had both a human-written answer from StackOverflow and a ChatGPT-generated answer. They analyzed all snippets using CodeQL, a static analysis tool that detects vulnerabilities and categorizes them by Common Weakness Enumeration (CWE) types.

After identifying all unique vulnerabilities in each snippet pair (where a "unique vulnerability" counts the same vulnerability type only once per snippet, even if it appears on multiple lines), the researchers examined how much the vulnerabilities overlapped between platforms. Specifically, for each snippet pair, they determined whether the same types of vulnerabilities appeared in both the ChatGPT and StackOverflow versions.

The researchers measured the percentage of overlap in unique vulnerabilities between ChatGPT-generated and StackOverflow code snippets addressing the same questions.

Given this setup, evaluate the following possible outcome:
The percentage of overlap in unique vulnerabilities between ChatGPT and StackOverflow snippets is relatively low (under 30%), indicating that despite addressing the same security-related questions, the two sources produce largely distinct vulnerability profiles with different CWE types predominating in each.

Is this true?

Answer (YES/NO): NO